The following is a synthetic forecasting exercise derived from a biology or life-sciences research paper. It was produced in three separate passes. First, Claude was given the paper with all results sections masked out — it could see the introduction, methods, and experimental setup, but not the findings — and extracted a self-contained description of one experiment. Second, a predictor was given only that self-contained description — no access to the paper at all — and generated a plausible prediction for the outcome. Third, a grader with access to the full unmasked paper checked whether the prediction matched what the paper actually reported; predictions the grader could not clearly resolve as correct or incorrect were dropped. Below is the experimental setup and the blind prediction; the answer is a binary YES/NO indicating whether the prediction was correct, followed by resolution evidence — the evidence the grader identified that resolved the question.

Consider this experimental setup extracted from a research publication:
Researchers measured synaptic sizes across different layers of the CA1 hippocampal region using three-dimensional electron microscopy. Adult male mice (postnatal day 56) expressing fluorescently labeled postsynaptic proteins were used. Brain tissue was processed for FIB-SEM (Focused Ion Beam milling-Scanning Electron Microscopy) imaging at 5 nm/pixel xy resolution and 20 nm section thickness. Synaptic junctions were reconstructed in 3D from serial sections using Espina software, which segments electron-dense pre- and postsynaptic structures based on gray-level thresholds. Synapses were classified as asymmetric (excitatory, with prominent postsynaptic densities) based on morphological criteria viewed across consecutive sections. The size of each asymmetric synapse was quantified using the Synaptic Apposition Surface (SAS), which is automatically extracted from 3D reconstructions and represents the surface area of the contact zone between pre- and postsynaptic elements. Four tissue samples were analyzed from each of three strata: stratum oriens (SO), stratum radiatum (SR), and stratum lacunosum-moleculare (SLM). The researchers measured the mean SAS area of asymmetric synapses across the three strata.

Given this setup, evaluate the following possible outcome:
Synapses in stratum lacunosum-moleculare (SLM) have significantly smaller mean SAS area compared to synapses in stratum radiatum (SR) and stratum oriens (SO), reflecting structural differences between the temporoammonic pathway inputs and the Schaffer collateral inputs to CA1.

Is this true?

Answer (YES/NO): NO